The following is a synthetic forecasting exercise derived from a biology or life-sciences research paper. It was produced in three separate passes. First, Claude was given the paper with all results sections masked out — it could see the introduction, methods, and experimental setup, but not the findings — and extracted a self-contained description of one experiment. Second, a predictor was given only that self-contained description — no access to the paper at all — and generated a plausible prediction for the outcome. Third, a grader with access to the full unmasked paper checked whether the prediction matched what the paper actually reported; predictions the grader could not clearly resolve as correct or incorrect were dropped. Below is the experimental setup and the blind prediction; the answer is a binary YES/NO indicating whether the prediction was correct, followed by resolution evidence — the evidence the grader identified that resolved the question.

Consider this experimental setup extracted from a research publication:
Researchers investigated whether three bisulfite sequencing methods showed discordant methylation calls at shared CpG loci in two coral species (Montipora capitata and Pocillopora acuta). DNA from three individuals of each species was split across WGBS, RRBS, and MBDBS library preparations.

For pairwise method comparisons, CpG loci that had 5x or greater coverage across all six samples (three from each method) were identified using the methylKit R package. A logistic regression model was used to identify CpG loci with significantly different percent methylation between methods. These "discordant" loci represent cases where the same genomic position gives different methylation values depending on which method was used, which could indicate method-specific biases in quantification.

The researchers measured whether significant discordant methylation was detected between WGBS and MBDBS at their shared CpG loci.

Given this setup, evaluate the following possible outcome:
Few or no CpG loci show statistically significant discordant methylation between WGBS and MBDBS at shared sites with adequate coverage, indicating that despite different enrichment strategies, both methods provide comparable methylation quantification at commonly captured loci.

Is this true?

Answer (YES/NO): NO